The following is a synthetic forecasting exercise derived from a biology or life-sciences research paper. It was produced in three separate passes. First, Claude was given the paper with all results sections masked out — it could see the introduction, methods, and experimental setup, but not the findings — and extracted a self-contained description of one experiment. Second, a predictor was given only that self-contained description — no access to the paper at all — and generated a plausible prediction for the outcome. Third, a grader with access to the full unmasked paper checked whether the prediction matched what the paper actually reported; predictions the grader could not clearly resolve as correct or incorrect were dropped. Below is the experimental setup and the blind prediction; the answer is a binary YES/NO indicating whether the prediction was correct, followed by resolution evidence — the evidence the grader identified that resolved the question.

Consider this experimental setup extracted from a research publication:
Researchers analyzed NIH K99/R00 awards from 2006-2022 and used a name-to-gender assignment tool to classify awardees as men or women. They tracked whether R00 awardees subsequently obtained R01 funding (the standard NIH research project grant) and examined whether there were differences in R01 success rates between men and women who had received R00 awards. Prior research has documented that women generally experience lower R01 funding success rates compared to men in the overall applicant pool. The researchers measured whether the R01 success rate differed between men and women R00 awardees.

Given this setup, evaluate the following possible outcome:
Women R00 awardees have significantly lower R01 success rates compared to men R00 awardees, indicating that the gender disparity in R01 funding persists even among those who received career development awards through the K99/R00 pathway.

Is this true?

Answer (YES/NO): YES